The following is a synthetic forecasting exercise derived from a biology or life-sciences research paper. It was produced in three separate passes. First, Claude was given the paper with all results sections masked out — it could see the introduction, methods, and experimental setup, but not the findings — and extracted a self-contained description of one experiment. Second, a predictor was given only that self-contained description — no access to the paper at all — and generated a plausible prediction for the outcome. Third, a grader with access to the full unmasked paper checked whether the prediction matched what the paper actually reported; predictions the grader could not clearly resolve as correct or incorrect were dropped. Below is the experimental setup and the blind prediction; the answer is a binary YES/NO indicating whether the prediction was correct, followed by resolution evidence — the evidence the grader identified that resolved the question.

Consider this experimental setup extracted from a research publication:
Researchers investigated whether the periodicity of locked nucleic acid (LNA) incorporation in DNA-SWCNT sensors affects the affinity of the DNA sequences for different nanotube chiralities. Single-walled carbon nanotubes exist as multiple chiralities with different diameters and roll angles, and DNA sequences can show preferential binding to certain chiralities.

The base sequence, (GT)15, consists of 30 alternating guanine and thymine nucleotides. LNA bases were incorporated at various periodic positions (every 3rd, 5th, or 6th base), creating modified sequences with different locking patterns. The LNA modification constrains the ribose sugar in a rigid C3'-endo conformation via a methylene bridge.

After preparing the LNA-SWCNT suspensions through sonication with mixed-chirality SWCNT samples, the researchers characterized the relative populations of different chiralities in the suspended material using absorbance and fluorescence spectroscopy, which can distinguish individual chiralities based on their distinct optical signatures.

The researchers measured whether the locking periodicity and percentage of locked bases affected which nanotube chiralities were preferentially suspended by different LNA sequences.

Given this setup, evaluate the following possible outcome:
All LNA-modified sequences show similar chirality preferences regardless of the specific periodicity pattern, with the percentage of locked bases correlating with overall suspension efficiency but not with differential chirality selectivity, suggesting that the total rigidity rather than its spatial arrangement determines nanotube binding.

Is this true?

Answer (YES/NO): NO